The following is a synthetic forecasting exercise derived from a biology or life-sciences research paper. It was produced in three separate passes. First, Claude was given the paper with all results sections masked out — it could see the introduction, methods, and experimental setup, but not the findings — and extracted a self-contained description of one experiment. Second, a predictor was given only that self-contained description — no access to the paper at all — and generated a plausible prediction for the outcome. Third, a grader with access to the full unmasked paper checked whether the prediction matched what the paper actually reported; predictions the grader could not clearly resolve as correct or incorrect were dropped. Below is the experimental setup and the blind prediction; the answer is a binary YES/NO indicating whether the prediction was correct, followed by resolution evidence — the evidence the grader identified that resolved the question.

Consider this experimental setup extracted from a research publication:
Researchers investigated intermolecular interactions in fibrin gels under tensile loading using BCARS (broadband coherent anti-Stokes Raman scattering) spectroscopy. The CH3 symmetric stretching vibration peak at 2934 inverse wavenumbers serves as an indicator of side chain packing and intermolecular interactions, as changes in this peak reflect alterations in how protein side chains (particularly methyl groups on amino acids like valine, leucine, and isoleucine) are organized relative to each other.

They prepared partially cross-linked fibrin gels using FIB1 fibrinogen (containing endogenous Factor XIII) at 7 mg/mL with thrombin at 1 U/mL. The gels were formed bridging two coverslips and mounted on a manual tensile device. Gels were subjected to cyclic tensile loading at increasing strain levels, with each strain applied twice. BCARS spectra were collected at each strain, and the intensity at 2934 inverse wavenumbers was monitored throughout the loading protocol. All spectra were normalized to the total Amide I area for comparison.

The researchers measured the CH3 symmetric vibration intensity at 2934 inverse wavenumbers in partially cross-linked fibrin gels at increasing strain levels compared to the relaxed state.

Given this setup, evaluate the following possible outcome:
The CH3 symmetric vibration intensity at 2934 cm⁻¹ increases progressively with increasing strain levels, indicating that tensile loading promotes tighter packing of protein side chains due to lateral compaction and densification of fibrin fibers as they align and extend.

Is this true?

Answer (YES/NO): NO